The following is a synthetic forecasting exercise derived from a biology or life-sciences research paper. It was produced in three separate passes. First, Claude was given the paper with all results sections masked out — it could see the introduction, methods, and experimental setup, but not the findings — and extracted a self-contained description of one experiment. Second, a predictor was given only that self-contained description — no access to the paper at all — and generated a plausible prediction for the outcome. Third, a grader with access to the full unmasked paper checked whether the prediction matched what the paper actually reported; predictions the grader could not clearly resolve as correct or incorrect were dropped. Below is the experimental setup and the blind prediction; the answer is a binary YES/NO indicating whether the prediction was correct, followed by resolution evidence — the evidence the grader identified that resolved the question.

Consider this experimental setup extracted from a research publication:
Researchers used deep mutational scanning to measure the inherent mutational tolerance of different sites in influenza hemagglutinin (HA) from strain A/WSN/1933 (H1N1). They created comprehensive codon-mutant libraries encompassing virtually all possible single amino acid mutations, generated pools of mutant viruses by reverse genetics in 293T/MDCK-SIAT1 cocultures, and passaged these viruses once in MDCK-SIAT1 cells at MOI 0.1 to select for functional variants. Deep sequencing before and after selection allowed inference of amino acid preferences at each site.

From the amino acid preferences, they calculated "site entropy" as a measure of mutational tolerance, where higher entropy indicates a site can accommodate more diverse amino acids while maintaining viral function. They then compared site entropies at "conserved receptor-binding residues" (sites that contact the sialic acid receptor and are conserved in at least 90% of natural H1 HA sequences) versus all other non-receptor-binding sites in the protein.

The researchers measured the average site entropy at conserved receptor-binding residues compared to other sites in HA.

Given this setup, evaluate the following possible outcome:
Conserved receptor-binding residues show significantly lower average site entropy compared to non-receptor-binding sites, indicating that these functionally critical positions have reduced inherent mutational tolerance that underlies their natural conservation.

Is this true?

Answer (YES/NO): YES